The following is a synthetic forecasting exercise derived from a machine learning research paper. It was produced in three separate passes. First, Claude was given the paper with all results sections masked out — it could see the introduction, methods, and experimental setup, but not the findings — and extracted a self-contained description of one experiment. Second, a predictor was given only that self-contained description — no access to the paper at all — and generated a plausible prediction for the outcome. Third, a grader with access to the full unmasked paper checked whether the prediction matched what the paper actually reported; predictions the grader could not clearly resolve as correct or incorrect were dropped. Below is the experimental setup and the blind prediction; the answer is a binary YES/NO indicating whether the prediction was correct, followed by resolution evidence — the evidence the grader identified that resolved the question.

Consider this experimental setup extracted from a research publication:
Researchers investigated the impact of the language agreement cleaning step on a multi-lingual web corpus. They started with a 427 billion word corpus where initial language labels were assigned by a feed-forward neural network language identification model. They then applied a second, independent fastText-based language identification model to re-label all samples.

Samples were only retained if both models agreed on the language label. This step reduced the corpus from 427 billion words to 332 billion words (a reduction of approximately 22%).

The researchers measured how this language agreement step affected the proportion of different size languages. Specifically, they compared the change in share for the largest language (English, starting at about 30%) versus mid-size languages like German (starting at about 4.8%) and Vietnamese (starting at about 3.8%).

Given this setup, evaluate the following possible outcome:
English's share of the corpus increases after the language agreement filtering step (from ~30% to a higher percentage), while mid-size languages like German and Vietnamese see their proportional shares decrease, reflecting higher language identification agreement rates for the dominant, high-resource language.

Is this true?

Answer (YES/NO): NO